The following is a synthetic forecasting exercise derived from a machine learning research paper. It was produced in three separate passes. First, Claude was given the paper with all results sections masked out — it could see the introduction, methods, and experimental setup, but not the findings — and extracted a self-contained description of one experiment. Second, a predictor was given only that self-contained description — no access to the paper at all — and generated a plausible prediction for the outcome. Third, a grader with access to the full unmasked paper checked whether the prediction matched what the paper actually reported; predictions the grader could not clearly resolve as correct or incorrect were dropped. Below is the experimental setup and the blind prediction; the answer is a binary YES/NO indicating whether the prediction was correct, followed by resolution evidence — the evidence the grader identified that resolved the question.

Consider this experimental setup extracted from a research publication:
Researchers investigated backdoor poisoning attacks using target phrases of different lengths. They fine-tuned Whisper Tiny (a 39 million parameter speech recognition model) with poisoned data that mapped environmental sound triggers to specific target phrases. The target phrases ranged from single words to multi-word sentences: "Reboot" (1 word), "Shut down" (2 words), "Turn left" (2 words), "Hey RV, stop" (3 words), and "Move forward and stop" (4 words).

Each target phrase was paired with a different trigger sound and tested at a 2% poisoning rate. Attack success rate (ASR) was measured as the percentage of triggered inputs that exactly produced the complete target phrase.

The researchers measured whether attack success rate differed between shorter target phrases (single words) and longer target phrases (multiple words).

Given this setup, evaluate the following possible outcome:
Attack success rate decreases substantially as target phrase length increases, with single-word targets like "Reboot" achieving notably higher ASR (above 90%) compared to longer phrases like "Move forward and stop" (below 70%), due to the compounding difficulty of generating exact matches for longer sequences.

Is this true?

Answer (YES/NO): NO